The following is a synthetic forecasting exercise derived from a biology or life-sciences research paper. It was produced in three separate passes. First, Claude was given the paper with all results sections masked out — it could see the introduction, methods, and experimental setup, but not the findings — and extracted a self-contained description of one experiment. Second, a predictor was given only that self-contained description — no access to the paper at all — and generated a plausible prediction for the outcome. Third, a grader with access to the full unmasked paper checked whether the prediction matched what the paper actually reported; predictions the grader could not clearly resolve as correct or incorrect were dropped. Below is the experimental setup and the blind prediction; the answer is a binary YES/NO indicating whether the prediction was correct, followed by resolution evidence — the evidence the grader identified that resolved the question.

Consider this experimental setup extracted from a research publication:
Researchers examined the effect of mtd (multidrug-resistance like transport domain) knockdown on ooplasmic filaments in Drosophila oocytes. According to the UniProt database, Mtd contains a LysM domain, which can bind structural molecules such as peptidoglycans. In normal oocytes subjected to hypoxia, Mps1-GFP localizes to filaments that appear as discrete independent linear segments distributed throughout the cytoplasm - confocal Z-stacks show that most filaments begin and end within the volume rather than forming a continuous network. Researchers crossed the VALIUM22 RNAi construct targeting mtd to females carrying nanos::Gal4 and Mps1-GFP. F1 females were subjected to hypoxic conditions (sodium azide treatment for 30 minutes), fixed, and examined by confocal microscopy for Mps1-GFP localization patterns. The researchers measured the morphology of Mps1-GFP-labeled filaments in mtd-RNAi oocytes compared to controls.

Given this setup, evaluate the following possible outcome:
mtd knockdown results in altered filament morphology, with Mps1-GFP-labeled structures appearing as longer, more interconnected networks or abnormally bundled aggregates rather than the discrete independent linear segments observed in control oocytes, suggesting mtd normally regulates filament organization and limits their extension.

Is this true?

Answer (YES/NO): YES